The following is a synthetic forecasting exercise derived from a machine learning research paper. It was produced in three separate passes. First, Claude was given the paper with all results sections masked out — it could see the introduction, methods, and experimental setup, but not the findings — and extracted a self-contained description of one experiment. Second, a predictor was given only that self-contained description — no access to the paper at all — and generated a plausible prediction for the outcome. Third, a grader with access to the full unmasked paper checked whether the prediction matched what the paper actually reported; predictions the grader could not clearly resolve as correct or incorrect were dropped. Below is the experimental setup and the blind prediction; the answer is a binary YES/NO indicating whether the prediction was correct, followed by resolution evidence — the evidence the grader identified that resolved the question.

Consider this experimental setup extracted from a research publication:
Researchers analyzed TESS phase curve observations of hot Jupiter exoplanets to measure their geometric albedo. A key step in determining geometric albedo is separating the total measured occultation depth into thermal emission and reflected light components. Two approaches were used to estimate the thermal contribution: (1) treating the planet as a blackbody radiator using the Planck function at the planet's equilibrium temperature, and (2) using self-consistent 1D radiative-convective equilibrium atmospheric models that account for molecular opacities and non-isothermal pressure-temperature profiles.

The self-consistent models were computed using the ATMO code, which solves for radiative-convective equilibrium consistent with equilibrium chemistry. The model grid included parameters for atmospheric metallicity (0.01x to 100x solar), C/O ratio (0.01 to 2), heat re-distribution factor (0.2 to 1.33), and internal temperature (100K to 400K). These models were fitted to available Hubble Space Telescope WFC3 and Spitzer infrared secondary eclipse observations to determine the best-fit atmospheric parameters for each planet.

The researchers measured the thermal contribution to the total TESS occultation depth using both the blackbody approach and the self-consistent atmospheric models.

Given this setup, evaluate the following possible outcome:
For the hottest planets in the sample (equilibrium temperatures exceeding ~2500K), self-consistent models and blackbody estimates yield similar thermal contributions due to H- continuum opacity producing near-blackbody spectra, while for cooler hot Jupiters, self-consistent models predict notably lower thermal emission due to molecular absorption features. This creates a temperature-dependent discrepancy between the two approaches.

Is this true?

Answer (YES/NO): NO